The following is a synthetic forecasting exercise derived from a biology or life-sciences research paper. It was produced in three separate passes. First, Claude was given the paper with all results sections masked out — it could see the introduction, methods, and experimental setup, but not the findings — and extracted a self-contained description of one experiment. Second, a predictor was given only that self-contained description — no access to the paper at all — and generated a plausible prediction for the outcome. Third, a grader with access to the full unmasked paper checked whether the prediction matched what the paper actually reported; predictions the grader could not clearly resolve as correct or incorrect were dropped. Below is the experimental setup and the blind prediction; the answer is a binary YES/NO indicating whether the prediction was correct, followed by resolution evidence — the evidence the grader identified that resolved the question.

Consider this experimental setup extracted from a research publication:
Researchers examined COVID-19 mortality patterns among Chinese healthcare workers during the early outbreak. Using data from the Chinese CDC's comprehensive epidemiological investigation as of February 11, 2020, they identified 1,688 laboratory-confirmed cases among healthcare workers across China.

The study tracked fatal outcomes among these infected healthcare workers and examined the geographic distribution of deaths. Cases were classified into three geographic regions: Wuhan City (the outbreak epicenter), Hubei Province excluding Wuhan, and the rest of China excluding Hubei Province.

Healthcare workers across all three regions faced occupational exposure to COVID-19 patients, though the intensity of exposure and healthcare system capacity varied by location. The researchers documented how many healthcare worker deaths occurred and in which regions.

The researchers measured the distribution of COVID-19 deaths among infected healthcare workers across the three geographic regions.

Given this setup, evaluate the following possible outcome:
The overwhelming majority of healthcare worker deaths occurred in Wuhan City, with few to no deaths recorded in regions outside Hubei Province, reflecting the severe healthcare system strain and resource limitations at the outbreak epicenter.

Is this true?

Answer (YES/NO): YES